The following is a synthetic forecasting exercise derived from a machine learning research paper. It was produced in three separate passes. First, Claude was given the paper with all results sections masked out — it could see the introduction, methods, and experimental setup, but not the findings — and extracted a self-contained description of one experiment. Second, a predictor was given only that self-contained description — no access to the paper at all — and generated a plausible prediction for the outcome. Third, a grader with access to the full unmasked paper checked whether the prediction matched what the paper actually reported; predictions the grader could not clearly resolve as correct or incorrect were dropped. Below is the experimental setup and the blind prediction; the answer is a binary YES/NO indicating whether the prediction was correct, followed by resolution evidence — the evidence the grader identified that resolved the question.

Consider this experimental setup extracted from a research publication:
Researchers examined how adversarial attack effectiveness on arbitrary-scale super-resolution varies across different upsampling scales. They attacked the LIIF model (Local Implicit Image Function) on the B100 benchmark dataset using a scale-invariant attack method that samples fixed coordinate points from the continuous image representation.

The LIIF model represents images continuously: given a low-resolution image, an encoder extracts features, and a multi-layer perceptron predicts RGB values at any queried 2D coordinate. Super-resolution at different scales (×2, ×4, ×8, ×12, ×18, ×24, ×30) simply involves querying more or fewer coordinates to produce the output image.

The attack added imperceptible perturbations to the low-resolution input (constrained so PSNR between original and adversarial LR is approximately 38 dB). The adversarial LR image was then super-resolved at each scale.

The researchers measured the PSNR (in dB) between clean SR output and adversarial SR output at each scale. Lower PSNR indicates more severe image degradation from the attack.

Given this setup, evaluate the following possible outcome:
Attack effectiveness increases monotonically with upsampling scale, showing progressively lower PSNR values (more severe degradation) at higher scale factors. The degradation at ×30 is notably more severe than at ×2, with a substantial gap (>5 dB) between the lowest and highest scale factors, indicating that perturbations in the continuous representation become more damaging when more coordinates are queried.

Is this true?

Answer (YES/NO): NO